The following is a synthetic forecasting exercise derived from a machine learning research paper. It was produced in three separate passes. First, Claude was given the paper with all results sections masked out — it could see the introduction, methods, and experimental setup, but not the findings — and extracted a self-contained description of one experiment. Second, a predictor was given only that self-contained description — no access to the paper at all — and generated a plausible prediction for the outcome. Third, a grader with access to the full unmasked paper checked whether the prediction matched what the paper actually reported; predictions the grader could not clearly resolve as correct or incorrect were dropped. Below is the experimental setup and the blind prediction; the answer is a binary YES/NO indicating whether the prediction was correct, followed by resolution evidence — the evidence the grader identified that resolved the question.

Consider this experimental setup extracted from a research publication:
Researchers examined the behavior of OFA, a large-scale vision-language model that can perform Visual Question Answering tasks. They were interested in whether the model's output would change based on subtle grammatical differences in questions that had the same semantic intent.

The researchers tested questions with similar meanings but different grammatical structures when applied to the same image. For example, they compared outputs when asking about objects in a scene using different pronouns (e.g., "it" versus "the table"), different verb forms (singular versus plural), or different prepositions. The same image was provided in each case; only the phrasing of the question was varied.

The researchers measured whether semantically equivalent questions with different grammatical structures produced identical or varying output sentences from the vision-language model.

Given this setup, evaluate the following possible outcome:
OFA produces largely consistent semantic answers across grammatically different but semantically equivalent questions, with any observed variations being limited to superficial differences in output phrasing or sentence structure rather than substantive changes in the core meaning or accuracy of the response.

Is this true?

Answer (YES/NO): NO